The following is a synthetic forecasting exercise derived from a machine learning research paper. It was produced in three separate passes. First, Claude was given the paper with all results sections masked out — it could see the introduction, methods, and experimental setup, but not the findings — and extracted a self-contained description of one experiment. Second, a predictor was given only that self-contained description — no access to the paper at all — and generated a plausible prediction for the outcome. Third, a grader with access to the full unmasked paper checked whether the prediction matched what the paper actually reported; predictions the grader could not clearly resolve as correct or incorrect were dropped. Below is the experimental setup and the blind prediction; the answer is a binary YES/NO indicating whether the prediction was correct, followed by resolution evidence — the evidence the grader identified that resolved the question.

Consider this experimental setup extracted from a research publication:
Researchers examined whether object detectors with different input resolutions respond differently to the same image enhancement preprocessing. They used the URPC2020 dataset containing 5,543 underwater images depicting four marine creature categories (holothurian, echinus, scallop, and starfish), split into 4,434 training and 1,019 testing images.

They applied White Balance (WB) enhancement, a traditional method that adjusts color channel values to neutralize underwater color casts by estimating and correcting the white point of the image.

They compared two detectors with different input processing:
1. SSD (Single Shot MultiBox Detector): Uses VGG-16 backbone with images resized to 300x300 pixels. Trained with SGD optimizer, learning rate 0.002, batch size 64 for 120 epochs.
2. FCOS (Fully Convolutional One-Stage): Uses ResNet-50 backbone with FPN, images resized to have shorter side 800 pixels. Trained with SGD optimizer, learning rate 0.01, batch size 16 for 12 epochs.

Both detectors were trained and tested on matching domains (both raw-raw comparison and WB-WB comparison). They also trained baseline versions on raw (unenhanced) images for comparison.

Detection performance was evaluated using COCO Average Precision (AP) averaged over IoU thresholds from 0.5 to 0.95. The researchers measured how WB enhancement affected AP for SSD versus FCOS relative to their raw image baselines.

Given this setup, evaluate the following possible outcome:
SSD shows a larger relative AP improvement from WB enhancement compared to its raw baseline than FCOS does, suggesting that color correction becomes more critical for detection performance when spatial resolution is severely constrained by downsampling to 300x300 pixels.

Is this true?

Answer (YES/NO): NO